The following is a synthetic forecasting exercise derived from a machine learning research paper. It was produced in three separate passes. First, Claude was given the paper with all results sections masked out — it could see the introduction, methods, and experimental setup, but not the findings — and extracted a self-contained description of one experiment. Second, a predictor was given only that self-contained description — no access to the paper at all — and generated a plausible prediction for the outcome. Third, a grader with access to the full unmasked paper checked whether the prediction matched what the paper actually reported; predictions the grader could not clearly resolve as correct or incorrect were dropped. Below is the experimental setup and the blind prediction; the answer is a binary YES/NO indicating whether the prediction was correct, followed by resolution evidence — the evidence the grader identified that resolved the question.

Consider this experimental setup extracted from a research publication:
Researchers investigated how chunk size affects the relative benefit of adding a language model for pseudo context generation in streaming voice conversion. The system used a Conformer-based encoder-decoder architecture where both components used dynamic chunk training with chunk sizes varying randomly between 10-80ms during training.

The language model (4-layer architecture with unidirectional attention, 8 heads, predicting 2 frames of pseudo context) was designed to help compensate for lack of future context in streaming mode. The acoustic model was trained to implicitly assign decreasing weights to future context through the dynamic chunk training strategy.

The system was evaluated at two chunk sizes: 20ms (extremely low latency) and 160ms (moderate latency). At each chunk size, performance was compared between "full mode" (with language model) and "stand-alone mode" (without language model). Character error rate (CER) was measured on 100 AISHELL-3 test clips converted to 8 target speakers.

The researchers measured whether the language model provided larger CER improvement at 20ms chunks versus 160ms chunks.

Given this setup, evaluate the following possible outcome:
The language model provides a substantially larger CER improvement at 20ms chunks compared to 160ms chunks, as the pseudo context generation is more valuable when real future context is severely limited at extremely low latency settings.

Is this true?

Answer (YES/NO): YES